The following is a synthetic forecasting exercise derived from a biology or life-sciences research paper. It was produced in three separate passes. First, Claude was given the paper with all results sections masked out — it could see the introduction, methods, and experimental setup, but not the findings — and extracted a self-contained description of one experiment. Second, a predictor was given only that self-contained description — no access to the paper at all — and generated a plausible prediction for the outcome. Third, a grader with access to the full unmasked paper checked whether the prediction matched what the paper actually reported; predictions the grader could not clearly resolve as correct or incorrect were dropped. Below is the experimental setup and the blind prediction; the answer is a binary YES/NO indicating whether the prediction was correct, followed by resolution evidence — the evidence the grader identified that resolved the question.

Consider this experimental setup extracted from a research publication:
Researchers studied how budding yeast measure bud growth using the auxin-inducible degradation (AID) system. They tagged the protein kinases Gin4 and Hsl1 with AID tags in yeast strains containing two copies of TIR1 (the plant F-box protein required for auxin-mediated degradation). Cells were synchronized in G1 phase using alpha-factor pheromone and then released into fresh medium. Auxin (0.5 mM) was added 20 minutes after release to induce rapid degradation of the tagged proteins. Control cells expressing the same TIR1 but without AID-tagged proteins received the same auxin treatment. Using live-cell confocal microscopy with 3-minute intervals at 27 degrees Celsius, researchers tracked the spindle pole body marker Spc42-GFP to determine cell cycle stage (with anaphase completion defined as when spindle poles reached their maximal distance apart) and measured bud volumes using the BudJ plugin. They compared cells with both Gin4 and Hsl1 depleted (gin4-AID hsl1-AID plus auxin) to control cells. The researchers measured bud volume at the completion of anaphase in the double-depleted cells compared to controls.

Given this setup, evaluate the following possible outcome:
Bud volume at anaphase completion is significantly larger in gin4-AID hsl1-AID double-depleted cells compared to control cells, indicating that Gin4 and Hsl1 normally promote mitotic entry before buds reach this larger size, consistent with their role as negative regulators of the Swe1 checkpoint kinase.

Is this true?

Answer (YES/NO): YES